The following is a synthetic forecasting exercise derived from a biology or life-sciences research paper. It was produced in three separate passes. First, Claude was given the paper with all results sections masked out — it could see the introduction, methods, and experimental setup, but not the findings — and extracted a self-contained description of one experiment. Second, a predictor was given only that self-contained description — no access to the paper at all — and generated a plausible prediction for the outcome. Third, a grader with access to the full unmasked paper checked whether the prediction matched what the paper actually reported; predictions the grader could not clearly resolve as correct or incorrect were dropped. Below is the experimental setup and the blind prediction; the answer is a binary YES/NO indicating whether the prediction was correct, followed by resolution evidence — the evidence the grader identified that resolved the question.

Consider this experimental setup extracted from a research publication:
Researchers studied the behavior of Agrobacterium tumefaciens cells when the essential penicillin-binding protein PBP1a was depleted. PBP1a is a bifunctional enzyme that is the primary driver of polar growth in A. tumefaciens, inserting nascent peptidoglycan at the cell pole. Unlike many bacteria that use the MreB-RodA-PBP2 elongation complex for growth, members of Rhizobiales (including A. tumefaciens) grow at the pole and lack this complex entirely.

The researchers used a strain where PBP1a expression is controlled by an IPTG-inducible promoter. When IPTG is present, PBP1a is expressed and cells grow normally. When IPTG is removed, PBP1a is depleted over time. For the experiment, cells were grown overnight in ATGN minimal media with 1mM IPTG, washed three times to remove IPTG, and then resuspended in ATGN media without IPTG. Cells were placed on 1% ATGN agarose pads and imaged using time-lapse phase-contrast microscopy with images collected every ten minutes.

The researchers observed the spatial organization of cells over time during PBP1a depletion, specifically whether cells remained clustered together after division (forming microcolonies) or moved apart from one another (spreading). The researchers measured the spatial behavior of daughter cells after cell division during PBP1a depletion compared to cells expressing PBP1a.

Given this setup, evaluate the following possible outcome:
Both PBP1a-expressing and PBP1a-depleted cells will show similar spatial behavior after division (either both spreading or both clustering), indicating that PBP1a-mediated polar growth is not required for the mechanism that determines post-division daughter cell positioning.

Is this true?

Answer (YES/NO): NO